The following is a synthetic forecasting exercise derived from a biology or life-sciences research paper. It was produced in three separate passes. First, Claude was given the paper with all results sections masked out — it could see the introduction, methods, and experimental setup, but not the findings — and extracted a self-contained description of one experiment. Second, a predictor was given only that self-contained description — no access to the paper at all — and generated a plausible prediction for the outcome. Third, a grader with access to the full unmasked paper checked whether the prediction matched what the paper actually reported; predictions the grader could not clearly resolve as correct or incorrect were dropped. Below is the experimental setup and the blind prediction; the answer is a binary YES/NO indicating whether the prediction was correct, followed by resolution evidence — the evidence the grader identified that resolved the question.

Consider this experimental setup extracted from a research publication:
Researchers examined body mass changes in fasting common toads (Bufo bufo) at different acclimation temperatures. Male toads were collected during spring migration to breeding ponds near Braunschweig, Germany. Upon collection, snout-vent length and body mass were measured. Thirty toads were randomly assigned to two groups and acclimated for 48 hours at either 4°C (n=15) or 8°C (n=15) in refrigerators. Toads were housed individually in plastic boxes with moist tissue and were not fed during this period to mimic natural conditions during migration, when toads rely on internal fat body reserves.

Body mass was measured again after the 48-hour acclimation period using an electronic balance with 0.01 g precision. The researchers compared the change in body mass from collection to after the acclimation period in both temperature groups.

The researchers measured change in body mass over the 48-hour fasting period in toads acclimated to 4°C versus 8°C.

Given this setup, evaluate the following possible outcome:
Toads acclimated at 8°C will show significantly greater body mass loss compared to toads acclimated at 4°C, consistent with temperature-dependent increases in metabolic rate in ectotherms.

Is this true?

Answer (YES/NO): YES